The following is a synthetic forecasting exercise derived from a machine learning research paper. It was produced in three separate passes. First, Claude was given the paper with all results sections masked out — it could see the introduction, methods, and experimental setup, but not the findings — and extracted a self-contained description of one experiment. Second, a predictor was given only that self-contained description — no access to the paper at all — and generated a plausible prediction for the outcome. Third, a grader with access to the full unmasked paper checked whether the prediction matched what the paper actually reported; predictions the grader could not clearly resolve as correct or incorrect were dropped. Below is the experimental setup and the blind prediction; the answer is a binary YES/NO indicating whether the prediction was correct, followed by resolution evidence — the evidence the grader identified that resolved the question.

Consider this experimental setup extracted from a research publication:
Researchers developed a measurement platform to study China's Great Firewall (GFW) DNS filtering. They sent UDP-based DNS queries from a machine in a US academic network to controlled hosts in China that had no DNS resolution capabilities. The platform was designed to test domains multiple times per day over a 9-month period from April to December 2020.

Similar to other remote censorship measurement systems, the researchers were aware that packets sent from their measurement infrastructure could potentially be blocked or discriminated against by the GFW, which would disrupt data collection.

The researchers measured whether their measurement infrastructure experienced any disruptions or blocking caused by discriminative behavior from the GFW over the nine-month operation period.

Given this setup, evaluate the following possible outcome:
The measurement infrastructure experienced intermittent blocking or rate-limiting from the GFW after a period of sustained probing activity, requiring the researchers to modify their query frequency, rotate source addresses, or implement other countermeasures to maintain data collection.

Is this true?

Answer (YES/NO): NO